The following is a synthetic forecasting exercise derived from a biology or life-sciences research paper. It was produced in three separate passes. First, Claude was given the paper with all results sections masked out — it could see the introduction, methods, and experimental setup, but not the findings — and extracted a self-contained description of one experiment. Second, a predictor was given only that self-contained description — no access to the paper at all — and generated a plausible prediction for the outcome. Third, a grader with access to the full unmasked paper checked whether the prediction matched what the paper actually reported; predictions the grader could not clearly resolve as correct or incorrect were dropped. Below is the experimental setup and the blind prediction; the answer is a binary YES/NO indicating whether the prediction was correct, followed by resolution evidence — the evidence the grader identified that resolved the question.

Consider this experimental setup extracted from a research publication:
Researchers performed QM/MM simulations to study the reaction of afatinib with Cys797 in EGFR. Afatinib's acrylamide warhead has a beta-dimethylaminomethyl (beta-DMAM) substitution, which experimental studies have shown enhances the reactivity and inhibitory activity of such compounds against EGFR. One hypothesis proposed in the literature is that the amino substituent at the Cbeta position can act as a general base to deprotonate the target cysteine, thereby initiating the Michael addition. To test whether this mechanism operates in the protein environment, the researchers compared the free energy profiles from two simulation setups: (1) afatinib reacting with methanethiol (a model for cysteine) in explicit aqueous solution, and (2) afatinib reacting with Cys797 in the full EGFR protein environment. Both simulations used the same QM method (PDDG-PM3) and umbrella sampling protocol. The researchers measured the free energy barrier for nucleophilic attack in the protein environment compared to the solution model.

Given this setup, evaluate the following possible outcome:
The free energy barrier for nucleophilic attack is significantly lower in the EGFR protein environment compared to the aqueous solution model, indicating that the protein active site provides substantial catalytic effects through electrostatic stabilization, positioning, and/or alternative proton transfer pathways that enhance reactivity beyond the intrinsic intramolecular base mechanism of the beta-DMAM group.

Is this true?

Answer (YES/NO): YES